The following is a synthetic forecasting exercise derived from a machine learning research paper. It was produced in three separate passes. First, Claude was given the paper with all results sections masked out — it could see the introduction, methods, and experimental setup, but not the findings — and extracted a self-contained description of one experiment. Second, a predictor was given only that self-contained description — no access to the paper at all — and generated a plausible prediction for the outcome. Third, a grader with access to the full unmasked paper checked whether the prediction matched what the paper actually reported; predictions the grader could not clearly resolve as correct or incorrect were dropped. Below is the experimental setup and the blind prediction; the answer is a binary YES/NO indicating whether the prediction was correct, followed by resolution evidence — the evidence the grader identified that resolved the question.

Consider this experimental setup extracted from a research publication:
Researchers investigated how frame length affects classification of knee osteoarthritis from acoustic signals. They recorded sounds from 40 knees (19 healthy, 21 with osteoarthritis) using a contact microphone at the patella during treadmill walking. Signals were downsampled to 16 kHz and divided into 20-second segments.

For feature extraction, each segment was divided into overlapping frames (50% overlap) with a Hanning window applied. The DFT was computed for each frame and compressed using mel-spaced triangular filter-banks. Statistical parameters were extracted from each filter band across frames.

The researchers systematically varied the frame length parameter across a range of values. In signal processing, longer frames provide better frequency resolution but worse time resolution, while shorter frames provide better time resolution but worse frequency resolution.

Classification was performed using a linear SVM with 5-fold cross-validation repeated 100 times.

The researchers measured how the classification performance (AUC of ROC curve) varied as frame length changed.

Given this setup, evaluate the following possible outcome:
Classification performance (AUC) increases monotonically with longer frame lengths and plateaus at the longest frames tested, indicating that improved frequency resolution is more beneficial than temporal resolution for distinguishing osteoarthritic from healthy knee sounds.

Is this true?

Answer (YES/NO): NO